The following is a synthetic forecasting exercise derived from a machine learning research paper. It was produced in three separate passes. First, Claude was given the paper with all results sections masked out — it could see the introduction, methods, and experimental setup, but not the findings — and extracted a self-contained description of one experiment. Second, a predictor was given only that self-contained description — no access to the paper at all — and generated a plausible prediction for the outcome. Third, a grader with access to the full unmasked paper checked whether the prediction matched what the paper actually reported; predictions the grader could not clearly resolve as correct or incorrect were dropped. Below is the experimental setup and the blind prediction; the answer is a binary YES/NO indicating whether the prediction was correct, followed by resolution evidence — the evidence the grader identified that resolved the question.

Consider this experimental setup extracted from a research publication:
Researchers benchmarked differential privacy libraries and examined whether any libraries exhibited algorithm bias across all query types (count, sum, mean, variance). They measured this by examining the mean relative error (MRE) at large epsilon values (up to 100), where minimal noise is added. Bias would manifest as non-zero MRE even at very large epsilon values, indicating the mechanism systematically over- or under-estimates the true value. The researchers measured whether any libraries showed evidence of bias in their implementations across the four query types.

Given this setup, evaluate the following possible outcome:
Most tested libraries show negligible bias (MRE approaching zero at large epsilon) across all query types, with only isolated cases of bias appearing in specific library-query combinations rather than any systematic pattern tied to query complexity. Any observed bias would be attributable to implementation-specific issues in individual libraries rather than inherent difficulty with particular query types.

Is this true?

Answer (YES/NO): YES